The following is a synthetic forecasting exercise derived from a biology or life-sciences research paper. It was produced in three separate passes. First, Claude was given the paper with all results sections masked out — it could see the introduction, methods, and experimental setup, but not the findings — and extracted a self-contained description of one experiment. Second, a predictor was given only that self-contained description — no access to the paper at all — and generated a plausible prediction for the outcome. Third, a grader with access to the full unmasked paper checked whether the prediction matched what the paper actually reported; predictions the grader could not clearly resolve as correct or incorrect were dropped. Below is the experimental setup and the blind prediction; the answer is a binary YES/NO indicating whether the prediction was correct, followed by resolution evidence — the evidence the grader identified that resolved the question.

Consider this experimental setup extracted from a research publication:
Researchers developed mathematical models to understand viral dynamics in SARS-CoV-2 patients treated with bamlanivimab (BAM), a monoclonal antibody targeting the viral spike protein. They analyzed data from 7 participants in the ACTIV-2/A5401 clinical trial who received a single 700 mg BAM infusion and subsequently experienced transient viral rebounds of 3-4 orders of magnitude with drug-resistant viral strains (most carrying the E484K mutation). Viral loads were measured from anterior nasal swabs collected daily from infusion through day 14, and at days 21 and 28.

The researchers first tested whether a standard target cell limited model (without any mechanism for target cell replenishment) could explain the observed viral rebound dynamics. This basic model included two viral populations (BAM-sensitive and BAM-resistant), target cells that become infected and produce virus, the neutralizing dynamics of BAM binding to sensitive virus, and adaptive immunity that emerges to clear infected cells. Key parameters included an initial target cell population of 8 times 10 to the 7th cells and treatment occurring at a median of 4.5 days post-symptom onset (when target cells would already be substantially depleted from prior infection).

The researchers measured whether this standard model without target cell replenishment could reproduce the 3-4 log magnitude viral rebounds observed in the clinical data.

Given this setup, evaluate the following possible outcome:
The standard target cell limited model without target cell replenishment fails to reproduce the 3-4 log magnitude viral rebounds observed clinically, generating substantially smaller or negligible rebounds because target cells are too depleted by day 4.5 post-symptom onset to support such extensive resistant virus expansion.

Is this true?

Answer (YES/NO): NO